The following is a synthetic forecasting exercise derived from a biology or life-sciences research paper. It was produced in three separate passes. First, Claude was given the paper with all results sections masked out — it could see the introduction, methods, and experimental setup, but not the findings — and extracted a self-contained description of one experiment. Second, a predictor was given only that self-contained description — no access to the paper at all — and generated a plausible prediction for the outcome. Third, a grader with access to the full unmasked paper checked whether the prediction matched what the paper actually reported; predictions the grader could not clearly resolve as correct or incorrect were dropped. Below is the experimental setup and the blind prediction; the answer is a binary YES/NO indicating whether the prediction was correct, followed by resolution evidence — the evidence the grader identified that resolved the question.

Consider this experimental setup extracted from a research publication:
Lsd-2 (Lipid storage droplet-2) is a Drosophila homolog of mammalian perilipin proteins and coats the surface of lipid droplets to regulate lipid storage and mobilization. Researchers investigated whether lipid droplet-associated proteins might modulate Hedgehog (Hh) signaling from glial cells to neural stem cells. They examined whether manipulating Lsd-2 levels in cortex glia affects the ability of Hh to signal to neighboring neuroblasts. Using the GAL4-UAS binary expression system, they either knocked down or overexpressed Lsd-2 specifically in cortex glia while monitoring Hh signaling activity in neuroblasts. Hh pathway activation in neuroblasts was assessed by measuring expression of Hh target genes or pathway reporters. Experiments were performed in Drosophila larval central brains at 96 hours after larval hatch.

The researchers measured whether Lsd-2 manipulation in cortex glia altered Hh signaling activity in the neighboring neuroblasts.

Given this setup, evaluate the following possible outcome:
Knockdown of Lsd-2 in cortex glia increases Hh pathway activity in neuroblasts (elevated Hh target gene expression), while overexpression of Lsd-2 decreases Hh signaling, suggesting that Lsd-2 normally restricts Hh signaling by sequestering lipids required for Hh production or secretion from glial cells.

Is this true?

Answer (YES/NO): NO